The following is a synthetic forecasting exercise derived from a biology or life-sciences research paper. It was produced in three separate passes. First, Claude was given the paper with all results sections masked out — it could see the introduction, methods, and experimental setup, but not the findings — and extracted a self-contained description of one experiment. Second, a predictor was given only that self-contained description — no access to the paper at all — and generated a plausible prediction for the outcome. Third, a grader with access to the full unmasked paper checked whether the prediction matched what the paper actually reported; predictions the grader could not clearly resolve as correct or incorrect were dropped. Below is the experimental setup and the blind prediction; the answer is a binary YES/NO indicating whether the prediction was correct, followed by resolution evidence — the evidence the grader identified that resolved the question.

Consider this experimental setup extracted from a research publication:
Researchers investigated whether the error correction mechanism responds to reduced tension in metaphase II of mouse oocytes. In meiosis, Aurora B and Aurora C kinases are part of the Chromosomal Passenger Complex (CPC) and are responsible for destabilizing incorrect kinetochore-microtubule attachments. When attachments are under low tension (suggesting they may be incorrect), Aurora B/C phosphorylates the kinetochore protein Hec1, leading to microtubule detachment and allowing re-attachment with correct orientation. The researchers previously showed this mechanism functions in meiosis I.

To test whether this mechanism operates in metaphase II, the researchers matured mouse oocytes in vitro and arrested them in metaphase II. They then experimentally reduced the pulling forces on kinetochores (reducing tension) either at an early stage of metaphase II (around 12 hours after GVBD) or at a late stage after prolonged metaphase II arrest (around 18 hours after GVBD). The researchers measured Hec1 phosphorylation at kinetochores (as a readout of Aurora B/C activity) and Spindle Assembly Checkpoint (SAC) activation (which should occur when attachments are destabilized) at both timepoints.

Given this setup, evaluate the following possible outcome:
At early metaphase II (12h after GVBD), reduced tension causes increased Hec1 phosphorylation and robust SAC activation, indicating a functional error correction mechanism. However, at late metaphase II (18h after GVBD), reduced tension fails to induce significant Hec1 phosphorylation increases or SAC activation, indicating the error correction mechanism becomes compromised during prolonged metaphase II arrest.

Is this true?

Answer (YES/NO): YES